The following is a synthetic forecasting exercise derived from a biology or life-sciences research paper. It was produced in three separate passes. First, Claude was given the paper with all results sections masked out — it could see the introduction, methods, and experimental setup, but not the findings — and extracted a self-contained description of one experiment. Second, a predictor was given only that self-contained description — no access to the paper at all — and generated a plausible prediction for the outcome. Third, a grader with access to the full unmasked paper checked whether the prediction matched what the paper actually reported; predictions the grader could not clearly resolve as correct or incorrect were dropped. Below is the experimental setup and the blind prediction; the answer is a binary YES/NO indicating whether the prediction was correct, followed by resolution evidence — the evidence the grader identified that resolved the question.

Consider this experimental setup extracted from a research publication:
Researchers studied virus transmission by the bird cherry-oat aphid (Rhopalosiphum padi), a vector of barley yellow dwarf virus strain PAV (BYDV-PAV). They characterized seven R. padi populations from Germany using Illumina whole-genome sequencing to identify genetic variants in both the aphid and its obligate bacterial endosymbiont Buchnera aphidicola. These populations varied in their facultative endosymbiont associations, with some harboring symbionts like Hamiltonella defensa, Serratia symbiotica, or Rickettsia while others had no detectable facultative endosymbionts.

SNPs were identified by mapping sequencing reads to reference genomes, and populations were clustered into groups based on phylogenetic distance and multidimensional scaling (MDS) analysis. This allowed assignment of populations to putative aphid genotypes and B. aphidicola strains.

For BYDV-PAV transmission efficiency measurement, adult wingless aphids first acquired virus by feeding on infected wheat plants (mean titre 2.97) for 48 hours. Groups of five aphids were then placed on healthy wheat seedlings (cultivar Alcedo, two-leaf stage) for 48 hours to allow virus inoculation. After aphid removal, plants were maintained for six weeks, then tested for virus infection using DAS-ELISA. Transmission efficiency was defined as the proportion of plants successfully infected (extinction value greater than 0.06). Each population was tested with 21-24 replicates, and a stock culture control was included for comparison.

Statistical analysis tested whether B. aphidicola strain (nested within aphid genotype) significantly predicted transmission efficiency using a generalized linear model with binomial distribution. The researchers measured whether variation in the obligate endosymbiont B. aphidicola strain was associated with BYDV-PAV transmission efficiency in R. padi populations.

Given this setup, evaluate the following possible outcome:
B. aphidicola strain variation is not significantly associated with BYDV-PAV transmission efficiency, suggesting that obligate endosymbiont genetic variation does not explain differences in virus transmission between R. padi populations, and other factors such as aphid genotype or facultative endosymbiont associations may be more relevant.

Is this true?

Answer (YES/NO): YES